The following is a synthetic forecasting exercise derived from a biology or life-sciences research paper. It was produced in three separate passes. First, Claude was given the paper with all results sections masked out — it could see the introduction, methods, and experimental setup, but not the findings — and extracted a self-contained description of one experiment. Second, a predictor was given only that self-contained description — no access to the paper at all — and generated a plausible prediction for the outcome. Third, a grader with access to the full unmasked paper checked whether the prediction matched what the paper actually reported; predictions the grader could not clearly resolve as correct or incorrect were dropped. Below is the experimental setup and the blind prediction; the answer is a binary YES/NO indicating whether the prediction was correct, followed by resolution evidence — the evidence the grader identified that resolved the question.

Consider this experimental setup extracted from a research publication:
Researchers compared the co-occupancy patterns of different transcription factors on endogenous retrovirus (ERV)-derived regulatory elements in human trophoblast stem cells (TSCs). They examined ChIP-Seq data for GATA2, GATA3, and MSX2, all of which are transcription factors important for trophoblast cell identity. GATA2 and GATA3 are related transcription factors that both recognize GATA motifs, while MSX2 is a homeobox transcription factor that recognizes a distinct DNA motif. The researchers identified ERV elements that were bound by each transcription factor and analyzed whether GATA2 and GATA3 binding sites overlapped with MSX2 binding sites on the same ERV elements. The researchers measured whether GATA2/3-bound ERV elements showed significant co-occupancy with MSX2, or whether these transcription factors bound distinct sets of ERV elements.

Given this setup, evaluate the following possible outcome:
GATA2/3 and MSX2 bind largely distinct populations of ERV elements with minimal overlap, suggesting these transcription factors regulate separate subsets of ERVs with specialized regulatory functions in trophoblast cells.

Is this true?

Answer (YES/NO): NO